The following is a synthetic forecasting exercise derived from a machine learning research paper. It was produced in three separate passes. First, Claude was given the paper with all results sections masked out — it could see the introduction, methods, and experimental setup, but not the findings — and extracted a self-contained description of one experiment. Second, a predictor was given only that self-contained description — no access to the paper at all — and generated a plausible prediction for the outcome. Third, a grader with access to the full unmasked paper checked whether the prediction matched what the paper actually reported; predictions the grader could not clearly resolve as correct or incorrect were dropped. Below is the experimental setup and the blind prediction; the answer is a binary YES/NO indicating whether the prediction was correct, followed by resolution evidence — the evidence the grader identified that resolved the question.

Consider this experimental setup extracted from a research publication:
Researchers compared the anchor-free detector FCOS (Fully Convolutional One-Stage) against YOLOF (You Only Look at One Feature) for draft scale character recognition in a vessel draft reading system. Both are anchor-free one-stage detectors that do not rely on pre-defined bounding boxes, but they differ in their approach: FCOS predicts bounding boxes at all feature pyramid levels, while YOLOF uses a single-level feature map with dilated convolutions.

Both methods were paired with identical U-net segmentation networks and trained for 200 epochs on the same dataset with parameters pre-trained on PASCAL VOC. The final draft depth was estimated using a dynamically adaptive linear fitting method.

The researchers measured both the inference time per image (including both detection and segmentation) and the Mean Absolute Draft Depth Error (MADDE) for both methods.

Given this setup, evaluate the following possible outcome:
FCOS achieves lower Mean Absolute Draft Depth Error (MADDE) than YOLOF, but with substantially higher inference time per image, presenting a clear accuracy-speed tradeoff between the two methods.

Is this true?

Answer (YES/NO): NO